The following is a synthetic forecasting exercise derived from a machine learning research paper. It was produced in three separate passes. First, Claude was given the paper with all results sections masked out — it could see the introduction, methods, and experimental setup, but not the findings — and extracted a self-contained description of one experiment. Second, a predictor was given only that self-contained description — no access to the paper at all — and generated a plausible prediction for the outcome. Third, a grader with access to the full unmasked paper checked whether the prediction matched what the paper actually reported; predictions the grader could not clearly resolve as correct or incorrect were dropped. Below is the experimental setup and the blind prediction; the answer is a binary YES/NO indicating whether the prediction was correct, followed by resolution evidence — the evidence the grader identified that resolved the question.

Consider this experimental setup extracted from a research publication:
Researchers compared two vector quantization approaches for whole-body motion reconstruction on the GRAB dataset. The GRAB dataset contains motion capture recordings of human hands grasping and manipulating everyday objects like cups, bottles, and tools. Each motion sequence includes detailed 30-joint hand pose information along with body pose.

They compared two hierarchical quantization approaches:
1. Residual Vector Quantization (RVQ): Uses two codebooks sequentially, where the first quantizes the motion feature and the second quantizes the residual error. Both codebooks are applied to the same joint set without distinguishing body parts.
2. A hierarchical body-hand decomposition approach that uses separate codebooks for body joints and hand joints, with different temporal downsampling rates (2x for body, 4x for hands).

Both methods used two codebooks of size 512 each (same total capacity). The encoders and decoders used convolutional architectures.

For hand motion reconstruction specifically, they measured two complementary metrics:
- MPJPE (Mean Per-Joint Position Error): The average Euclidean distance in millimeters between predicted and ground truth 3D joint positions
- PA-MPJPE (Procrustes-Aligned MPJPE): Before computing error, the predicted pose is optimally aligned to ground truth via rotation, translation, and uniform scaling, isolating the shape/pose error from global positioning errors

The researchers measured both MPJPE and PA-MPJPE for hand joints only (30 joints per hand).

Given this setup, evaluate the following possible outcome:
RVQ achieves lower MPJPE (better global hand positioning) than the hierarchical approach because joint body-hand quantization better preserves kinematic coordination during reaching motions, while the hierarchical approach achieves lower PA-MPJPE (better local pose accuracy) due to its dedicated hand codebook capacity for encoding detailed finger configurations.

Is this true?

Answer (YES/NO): NO